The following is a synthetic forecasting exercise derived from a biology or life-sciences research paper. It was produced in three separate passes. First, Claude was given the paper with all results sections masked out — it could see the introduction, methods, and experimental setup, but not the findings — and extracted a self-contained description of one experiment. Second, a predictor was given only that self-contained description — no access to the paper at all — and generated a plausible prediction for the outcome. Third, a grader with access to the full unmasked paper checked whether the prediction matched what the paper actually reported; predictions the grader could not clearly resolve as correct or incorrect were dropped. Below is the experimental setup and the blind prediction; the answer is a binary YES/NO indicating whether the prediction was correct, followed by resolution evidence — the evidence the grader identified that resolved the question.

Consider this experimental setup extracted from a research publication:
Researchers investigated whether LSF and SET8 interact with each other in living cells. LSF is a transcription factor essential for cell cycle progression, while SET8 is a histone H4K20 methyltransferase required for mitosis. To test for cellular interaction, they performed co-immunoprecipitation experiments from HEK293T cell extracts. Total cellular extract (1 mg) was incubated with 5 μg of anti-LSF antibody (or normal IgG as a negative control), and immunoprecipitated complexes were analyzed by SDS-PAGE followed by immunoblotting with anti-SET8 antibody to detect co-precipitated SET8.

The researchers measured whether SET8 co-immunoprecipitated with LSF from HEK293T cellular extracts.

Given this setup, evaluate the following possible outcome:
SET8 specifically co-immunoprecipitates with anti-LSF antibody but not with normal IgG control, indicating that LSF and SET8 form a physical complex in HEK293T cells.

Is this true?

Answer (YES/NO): YES